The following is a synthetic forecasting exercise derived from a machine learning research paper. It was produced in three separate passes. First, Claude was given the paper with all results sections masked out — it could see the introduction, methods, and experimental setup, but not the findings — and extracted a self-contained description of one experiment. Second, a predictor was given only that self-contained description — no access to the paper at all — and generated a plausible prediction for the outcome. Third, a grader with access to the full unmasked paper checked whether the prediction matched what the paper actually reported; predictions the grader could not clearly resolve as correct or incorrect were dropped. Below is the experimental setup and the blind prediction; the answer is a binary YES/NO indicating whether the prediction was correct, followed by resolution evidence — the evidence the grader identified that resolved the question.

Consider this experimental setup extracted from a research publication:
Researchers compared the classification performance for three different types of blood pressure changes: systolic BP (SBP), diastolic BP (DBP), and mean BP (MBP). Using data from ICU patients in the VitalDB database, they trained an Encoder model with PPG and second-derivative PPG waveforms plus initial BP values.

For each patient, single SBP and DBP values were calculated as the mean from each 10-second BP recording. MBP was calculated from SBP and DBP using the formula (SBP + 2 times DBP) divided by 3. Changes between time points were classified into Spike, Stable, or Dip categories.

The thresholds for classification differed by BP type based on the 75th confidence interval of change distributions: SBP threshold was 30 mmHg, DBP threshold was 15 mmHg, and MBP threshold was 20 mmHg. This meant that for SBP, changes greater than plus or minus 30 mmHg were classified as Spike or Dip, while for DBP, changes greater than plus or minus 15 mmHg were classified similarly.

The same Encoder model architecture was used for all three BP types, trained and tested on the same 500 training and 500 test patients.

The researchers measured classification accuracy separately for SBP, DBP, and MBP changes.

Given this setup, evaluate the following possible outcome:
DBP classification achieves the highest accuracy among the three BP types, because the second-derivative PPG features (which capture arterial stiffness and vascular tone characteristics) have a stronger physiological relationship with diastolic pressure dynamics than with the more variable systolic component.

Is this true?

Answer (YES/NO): NO